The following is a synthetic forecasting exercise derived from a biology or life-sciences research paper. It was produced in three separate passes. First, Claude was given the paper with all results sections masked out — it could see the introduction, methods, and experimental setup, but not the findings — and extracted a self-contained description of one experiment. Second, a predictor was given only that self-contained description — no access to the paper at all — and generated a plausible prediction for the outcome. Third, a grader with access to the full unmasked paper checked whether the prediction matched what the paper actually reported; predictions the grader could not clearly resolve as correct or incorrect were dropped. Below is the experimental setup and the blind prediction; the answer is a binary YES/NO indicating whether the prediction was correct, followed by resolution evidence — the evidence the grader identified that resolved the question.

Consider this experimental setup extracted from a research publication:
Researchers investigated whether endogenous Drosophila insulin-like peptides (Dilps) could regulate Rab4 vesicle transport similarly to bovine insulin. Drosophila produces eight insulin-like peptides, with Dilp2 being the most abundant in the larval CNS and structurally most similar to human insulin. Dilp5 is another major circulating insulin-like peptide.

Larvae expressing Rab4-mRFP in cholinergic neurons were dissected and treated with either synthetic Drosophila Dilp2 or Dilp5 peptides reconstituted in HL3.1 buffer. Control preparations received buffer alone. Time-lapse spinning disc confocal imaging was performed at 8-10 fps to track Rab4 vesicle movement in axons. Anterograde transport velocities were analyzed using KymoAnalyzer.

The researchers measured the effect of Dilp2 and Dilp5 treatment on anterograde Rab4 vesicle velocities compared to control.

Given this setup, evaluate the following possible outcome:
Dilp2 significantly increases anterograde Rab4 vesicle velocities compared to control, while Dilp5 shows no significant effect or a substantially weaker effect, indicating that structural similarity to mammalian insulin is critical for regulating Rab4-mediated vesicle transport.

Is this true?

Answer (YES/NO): YES